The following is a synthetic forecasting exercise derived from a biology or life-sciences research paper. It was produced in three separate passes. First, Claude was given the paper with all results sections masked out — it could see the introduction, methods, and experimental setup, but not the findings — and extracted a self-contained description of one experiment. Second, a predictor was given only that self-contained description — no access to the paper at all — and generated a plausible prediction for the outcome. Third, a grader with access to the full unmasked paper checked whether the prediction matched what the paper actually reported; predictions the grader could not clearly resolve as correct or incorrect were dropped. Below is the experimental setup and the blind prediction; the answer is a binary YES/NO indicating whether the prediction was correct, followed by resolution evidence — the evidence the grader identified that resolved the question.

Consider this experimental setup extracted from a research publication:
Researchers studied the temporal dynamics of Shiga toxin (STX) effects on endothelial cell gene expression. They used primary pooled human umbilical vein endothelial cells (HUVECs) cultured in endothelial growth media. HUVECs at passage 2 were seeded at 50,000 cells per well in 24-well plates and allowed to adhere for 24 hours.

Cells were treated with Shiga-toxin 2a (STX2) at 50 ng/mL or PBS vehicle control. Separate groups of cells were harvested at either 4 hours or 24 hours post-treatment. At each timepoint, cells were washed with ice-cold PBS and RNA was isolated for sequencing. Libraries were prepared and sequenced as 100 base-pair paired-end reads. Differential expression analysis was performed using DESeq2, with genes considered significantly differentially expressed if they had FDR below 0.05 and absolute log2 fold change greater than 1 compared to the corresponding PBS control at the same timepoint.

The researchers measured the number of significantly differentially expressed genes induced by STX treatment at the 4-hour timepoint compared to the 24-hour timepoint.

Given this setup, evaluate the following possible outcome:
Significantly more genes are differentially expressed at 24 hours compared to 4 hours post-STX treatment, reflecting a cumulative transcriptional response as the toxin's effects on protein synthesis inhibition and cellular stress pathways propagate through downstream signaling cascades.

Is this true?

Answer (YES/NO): YES